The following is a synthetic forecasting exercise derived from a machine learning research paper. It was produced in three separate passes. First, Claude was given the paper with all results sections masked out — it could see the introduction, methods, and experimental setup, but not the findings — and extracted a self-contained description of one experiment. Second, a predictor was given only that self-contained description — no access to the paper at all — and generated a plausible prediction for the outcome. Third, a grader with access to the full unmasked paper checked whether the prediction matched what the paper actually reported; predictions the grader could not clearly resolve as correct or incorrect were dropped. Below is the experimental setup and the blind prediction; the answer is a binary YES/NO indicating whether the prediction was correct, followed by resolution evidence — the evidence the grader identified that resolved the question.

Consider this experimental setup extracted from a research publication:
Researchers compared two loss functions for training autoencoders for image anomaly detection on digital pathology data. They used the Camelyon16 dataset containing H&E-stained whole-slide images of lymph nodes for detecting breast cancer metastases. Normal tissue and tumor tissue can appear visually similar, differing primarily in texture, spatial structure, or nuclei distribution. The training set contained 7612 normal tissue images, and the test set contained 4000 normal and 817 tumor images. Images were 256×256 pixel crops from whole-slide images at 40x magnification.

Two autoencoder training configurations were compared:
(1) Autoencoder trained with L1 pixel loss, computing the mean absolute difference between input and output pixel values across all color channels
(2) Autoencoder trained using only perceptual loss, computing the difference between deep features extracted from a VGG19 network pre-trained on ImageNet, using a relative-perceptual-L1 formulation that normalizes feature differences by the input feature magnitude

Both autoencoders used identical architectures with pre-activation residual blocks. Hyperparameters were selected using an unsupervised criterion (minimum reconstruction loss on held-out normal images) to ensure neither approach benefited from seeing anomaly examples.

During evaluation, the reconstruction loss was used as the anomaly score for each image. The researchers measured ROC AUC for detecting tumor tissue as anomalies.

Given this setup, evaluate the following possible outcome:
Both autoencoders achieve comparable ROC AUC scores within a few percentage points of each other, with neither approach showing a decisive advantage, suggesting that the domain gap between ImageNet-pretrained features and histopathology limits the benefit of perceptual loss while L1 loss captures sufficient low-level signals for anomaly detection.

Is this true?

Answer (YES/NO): NO